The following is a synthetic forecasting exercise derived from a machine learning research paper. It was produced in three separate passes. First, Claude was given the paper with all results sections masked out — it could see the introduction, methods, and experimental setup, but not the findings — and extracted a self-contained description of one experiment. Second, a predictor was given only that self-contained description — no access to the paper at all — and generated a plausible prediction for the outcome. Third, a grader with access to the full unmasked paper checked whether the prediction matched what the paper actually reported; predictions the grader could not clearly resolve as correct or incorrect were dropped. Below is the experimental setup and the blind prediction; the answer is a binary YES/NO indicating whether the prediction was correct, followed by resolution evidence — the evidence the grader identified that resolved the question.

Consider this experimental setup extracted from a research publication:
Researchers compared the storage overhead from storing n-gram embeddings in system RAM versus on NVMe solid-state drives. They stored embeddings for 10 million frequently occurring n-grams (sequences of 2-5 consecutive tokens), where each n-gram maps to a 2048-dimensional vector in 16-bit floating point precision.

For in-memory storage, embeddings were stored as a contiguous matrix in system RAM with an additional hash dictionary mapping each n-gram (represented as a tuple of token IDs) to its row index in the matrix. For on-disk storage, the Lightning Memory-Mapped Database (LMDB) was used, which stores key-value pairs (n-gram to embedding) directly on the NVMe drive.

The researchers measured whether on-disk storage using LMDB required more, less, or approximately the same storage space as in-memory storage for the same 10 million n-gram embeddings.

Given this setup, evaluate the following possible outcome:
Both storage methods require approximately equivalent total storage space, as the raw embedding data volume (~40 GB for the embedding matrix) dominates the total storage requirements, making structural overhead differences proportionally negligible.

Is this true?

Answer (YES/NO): NO